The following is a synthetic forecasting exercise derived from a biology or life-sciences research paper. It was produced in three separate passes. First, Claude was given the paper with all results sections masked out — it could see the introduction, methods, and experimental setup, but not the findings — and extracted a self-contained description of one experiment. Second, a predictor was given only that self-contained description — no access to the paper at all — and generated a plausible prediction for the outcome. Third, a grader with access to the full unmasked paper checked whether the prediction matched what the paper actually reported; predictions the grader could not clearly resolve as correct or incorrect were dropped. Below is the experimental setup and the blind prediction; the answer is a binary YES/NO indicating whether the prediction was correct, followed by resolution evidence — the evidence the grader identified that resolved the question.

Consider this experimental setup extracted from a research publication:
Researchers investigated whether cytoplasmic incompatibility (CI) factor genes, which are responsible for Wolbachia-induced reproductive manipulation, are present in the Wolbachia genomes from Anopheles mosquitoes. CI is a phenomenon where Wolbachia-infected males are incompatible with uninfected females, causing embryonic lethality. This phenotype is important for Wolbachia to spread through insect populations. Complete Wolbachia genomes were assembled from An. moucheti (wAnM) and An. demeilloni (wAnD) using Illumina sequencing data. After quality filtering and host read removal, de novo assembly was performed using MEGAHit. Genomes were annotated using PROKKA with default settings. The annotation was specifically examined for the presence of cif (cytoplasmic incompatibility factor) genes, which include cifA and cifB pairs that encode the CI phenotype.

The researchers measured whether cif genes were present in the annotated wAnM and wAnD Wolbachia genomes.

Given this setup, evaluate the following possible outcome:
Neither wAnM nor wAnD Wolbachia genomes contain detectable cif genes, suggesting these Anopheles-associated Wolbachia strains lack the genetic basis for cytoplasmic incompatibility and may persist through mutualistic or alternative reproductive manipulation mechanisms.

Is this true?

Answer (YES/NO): NO